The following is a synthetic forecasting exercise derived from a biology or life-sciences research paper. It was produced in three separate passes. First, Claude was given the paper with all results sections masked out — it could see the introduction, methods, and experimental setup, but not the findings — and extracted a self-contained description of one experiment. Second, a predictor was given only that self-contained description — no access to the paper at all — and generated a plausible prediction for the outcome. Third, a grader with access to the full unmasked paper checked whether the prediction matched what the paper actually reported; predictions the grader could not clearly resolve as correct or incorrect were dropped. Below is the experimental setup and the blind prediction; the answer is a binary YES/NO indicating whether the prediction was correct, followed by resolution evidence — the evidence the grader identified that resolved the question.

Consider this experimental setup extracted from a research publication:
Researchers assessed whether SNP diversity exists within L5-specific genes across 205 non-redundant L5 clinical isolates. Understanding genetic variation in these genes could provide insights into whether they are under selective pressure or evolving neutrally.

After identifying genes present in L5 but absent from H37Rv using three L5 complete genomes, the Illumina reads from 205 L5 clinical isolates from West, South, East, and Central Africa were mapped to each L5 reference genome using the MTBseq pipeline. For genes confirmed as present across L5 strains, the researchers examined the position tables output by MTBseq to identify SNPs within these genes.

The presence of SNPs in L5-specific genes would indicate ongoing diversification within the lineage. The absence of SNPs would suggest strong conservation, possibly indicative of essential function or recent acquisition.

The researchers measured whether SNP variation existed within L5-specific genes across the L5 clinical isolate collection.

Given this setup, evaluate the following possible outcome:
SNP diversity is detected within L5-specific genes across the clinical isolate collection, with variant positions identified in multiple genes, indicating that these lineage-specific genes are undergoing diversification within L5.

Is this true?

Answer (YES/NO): YES